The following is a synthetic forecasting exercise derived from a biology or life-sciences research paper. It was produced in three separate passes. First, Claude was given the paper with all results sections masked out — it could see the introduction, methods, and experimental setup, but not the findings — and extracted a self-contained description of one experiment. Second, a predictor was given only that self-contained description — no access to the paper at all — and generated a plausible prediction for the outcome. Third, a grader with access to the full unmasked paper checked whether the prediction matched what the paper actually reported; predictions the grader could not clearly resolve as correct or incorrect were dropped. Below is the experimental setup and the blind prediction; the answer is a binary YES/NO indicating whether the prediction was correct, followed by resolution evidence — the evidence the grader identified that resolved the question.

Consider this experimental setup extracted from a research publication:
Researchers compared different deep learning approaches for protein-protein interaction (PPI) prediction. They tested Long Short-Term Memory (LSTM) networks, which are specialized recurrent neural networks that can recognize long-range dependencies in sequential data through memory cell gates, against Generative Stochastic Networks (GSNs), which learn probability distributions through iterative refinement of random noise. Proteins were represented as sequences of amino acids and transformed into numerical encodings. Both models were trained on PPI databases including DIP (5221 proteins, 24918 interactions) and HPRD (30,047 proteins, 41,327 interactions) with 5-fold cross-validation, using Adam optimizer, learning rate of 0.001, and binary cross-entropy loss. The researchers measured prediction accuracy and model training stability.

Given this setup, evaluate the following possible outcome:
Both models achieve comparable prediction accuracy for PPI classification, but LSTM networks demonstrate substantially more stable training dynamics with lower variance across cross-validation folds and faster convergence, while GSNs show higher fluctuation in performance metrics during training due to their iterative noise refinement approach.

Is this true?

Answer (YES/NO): NO